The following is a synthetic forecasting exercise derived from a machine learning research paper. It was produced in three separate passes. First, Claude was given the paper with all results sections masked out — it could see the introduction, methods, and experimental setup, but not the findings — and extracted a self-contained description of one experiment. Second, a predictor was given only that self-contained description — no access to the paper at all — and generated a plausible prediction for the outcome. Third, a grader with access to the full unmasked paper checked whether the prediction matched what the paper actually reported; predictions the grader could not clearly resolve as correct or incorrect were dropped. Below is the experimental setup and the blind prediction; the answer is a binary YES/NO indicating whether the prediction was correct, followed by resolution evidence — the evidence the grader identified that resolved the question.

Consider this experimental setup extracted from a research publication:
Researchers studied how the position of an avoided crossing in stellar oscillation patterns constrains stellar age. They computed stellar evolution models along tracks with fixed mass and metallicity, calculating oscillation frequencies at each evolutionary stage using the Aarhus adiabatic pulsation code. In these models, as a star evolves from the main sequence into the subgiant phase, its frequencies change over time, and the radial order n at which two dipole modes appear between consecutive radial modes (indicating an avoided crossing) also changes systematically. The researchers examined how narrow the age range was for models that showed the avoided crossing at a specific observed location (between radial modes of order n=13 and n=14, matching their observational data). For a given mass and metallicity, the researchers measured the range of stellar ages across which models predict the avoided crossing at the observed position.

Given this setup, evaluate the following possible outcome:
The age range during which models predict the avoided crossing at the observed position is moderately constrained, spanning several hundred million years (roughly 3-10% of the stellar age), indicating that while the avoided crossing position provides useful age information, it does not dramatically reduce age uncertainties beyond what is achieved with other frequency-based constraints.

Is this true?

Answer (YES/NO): NO